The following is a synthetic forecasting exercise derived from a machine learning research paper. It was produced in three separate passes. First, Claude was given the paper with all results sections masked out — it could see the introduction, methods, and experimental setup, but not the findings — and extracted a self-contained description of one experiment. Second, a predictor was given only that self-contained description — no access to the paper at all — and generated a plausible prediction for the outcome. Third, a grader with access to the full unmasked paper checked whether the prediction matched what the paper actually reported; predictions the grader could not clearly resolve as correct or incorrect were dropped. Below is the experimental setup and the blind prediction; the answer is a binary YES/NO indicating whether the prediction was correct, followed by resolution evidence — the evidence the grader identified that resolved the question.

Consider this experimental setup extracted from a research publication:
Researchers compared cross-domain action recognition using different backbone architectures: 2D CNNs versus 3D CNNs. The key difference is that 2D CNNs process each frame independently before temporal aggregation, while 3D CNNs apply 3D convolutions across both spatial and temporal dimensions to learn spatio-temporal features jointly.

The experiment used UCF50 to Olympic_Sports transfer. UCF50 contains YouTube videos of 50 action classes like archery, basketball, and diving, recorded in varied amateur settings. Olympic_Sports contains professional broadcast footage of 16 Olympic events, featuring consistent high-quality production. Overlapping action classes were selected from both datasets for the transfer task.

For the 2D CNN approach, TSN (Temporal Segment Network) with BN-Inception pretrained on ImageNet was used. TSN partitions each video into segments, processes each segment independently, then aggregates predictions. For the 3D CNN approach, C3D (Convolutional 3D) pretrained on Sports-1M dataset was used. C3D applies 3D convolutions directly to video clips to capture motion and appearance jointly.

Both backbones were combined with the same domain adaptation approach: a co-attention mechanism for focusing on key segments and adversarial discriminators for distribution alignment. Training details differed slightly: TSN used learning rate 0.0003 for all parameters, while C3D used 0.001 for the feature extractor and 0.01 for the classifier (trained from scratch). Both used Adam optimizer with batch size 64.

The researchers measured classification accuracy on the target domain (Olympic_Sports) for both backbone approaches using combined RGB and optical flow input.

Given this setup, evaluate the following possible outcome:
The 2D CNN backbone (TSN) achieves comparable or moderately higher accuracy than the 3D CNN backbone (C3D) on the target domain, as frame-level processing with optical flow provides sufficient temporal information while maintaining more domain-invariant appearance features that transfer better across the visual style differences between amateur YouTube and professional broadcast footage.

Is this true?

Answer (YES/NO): YES